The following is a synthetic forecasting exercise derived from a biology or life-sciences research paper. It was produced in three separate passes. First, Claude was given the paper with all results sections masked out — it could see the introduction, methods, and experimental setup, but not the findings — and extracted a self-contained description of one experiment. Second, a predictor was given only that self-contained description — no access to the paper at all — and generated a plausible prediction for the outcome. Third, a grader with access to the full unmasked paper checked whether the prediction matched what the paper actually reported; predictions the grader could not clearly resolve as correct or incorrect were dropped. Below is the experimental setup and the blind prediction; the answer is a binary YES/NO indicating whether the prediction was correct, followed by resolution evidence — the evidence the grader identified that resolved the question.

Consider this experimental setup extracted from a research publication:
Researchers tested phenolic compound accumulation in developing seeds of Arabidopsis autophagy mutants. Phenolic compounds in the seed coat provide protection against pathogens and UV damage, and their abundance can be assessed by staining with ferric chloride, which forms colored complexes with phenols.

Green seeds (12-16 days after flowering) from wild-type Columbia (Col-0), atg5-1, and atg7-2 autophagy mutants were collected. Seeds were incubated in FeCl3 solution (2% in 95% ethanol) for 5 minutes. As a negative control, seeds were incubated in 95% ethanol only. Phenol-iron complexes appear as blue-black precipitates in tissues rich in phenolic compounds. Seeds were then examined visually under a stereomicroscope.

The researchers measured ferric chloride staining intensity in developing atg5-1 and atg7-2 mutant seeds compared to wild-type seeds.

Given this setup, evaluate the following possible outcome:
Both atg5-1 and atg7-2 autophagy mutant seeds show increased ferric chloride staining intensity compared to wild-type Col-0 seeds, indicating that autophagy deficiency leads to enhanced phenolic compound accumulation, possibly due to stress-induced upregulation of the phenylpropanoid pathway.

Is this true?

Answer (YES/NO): NO